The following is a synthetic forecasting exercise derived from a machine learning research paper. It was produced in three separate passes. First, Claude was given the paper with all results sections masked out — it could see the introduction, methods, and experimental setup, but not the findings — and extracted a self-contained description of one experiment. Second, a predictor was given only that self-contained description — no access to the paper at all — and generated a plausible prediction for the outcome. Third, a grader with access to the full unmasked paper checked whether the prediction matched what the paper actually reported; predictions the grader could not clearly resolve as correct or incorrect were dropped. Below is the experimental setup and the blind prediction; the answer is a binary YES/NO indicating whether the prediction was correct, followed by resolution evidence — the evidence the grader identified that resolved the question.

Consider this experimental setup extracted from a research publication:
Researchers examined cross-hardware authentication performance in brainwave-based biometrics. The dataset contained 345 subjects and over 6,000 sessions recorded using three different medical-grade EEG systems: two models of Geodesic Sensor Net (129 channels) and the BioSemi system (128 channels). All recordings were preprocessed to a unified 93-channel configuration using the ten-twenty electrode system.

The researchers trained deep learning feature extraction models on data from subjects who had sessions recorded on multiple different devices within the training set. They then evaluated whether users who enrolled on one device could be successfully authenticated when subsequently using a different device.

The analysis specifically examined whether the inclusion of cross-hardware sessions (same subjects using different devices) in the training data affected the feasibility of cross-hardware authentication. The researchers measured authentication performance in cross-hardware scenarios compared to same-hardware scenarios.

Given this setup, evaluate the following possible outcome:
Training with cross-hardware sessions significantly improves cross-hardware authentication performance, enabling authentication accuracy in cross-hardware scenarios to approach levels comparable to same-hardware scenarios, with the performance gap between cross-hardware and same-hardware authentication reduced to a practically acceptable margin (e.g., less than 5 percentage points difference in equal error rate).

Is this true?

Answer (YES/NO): NO